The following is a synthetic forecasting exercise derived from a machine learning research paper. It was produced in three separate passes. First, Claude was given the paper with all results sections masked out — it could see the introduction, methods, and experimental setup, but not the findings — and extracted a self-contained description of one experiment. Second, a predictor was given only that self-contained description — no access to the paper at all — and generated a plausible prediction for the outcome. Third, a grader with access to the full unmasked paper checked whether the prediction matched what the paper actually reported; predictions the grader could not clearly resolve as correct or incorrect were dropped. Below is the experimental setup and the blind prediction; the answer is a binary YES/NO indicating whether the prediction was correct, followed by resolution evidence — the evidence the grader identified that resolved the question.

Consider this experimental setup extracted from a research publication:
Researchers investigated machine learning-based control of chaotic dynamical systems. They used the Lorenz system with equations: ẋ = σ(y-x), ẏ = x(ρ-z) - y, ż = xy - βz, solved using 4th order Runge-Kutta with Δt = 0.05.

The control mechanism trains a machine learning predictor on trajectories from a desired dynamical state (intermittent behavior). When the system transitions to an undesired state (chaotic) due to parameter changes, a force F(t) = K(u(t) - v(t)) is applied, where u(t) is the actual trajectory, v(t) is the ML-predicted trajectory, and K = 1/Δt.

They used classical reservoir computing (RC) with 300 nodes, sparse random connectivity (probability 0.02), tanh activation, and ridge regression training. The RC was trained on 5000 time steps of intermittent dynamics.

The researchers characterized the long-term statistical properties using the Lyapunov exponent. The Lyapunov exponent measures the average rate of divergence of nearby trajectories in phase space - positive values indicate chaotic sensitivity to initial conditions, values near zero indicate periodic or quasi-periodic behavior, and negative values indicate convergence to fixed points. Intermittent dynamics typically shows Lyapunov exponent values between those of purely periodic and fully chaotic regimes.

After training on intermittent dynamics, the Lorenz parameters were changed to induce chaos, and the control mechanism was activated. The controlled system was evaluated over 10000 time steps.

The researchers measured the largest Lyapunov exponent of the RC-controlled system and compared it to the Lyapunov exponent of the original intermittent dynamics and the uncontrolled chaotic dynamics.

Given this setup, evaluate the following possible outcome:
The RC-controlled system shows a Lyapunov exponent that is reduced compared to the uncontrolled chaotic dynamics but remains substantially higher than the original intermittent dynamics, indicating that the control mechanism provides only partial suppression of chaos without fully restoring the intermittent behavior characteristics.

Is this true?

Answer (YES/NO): NO